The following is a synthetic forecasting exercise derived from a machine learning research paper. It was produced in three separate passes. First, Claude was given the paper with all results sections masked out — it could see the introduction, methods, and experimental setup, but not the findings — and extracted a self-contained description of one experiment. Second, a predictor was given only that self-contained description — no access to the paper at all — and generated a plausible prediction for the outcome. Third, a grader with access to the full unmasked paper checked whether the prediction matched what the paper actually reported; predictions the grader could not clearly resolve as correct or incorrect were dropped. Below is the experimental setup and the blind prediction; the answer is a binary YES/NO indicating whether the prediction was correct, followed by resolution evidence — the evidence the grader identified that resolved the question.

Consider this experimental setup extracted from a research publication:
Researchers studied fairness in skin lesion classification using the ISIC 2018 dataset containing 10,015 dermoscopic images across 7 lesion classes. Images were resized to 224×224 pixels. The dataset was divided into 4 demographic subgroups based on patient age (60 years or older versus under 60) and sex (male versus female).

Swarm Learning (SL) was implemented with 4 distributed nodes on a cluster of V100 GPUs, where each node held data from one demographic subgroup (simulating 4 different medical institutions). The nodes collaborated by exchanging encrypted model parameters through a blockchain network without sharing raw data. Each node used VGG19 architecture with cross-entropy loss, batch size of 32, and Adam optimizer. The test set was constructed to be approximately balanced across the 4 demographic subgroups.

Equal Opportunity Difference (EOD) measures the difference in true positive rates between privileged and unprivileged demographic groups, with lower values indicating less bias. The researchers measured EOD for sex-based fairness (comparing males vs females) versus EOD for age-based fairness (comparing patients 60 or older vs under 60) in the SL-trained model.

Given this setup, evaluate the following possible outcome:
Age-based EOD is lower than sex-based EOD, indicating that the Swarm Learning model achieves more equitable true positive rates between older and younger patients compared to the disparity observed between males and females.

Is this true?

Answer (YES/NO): YES